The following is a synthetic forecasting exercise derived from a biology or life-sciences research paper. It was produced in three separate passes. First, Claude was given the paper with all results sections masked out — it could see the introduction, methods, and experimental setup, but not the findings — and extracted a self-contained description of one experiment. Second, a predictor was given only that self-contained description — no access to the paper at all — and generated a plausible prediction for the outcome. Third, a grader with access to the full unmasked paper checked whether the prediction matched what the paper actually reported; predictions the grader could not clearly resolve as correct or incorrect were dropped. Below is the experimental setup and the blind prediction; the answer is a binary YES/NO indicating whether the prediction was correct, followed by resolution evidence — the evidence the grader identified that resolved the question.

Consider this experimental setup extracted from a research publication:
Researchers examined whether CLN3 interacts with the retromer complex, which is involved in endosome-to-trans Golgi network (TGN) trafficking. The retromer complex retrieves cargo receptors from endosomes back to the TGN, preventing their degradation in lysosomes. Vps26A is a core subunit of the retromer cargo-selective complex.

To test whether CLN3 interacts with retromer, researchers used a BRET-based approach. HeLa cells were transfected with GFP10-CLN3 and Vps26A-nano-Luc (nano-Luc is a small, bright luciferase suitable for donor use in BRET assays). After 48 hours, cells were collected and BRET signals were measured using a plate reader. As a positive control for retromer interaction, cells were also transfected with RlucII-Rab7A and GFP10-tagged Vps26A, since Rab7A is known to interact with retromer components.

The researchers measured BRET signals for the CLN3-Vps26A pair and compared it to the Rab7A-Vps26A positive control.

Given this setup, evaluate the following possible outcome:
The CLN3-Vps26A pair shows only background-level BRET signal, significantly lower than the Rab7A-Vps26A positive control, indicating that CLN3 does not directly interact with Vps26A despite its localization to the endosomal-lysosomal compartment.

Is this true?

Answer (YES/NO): NO